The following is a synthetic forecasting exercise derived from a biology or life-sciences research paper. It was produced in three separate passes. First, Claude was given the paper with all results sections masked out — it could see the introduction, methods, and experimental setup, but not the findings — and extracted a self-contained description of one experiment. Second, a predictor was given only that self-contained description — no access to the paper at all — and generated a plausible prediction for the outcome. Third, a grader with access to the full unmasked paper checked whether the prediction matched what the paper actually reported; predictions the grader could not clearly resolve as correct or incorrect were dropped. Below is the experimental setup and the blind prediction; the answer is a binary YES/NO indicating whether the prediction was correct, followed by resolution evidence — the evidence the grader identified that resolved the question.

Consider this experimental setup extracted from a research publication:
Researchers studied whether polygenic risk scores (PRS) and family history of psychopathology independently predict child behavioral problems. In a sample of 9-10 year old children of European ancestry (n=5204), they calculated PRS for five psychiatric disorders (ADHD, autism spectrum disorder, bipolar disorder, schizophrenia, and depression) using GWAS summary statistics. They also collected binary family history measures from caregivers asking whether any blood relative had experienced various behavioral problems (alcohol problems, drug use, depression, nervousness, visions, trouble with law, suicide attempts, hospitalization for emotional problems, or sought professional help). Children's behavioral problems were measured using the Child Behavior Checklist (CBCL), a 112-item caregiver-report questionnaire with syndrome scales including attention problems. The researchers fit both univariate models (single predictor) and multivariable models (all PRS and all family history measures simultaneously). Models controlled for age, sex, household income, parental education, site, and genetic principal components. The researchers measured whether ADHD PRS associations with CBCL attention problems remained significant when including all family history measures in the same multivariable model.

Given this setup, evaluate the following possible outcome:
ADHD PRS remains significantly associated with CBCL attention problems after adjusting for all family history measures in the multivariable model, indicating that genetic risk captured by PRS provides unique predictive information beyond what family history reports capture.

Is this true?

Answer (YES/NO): YES